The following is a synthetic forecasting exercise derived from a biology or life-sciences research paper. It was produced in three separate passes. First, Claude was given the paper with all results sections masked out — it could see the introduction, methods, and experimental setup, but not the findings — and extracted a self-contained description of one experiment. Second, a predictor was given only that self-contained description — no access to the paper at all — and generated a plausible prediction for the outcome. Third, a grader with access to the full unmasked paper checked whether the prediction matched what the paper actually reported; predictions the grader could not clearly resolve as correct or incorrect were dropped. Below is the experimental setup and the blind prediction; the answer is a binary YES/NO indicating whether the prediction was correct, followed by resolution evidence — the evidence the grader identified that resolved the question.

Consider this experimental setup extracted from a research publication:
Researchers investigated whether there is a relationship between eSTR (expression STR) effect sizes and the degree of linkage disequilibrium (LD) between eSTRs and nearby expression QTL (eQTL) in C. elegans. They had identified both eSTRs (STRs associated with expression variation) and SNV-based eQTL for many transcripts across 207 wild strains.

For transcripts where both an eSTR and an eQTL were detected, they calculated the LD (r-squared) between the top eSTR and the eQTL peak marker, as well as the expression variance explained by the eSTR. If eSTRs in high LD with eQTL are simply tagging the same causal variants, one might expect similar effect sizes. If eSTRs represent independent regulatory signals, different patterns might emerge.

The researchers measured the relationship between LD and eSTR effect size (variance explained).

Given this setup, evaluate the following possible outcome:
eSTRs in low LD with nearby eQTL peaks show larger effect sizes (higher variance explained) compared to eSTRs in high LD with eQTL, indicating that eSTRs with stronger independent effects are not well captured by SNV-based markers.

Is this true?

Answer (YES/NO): NO